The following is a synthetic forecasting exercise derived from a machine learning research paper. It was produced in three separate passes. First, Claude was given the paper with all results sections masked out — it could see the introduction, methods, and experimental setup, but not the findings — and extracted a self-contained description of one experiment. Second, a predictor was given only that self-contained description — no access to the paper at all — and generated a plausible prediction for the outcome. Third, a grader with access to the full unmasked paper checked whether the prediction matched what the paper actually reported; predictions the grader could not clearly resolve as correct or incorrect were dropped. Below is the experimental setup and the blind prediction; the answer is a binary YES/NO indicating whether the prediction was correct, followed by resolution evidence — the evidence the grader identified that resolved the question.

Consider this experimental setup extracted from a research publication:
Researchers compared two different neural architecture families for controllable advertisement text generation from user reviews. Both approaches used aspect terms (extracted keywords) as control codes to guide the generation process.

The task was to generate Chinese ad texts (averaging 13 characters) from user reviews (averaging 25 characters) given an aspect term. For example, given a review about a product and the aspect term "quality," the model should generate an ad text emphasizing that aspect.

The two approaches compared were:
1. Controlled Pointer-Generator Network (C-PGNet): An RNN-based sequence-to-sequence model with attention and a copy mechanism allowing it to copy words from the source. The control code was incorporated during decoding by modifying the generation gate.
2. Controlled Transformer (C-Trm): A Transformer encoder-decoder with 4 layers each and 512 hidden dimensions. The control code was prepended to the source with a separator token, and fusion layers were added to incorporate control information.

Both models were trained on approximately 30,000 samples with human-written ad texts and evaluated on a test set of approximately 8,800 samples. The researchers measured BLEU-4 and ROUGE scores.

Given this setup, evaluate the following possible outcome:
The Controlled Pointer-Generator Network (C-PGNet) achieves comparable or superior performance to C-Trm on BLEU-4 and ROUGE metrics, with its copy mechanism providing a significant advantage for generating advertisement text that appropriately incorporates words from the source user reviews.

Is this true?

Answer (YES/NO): NO